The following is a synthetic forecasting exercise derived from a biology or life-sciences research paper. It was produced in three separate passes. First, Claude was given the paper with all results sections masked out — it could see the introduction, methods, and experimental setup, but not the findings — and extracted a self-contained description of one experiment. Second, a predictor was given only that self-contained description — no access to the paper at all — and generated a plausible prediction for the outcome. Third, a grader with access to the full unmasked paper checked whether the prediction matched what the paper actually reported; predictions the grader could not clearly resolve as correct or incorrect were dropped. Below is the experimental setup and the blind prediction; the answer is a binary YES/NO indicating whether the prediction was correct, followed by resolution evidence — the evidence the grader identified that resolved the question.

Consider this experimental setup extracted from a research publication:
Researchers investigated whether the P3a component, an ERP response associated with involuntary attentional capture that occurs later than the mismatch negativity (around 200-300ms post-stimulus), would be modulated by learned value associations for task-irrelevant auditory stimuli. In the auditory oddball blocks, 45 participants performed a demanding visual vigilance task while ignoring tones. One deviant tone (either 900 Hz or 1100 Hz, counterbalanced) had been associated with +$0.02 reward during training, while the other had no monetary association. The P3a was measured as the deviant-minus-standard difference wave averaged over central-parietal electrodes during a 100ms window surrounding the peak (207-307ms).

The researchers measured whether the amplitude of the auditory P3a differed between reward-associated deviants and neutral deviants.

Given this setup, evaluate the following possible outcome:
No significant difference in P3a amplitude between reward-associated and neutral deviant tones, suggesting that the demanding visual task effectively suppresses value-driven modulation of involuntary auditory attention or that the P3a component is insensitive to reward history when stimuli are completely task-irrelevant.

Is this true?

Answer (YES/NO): YES